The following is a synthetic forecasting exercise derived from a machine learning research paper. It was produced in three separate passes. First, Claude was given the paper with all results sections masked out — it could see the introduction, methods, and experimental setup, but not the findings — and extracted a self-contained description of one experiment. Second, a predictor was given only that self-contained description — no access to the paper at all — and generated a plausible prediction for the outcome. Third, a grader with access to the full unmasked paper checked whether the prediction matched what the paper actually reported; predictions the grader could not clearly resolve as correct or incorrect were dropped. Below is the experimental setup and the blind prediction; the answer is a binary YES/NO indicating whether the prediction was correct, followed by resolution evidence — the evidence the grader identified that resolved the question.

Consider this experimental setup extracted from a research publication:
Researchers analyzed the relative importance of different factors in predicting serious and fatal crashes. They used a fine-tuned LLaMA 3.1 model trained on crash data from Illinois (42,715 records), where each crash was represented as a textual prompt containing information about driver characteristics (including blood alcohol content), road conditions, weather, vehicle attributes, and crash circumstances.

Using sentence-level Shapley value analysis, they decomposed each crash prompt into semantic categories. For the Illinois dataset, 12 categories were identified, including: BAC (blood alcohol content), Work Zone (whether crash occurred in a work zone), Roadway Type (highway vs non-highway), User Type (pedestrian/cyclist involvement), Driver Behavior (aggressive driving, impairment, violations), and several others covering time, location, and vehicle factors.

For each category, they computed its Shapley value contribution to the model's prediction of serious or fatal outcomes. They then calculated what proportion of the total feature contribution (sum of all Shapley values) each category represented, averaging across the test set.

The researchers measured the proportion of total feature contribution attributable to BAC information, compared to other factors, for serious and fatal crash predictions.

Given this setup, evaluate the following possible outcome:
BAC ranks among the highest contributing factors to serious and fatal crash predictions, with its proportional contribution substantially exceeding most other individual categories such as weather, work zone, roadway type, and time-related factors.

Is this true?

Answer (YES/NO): YES